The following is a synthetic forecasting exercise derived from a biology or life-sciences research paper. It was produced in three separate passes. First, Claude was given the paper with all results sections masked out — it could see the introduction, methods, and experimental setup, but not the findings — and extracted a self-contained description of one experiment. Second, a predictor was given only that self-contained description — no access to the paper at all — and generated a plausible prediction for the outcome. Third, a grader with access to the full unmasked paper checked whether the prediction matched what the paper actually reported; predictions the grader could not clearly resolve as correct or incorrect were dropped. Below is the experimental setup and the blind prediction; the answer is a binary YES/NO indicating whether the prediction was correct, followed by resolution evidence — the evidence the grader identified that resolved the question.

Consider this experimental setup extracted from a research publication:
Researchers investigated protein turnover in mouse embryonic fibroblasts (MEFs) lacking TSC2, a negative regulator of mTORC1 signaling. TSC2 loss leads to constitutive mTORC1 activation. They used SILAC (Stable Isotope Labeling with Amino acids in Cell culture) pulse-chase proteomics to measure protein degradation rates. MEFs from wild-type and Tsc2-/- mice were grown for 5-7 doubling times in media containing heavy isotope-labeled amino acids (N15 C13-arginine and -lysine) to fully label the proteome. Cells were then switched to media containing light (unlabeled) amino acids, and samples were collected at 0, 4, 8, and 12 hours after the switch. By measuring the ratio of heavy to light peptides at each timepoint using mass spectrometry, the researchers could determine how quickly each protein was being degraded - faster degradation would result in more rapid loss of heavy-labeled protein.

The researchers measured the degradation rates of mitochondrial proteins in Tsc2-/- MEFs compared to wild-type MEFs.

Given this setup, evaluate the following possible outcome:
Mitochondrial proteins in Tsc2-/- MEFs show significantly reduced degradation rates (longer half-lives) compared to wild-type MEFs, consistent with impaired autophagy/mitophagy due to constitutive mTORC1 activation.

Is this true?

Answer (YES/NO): NO